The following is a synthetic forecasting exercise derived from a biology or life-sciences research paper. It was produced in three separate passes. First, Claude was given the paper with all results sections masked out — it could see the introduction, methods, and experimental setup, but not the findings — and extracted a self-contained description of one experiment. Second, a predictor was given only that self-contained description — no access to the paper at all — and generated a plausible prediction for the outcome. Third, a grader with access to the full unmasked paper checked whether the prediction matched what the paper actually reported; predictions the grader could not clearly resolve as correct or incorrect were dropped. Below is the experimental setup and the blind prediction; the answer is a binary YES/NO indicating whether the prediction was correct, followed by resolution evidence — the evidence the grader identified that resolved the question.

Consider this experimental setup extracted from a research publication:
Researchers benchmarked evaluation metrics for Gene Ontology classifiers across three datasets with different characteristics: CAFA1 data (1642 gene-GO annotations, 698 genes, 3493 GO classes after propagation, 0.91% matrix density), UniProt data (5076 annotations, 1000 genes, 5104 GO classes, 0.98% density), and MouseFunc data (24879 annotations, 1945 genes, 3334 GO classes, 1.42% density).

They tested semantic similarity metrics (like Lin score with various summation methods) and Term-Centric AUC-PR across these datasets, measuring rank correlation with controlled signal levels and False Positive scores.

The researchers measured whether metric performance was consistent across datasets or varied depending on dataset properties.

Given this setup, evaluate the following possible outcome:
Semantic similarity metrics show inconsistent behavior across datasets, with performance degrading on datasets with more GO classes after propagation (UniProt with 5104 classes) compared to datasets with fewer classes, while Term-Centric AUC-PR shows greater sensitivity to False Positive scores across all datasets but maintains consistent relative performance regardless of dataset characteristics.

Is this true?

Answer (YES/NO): NO